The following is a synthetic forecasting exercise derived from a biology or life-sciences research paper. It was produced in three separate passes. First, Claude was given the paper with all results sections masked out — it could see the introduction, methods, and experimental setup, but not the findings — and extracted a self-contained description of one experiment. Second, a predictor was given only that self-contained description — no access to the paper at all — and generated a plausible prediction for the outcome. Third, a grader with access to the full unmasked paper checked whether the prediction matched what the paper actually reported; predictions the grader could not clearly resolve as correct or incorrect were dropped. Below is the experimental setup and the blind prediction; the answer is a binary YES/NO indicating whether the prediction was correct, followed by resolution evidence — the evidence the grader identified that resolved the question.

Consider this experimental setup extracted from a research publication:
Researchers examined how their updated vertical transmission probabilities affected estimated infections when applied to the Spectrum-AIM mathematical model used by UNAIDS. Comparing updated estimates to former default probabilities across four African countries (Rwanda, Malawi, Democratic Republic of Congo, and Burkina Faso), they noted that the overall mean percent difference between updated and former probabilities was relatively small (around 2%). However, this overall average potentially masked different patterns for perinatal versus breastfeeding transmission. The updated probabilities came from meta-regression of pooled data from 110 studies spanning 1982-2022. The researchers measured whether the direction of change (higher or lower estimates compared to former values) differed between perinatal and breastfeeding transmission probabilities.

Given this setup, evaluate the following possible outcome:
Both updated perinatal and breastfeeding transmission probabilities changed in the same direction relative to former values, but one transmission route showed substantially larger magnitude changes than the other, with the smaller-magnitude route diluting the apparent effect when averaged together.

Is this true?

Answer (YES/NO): NO